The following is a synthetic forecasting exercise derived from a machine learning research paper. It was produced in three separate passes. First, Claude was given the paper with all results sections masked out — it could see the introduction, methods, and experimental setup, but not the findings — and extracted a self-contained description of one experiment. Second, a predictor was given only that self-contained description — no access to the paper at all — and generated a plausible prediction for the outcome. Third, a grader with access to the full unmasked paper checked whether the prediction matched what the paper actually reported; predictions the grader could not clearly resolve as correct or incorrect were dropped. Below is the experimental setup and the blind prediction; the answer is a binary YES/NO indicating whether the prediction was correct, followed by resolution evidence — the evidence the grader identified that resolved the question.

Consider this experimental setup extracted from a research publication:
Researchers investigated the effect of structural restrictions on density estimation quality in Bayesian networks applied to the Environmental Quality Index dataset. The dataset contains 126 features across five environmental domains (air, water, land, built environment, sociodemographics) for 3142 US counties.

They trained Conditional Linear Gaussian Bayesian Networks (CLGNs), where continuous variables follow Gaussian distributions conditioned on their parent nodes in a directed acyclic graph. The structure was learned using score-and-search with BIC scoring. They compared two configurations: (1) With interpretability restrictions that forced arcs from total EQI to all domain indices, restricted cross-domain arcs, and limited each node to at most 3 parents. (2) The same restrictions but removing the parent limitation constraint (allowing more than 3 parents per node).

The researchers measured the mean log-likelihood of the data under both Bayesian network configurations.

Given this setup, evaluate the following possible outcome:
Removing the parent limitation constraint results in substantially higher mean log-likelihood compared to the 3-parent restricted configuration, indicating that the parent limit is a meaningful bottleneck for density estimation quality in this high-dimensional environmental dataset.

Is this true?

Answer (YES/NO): YES